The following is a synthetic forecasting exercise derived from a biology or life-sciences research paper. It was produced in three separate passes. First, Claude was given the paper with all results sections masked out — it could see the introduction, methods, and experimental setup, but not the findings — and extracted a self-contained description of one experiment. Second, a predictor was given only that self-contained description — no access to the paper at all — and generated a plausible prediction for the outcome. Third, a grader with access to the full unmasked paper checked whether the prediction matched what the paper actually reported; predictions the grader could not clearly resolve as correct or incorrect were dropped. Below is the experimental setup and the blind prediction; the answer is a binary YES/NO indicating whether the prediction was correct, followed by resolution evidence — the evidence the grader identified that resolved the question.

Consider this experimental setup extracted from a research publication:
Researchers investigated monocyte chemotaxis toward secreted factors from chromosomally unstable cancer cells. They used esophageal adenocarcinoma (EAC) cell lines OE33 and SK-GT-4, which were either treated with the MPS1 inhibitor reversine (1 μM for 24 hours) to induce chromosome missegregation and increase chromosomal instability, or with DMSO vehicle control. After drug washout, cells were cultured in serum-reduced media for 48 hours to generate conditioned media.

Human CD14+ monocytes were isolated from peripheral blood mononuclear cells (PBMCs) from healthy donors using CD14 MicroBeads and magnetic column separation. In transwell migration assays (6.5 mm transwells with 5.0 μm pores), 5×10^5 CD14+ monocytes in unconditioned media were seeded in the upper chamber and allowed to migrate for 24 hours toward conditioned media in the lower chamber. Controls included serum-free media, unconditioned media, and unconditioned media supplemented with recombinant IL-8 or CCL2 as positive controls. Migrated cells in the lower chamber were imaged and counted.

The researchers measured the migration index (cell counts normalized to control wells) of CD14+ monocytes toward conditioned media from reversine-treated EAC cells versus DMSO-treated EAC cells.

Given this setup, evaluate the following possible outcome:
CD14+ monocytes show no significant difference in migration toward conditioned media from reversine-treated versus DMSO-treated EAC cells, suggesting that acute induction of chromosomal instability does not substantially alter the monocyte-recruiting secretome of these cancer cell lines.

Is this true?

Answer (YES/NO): NO